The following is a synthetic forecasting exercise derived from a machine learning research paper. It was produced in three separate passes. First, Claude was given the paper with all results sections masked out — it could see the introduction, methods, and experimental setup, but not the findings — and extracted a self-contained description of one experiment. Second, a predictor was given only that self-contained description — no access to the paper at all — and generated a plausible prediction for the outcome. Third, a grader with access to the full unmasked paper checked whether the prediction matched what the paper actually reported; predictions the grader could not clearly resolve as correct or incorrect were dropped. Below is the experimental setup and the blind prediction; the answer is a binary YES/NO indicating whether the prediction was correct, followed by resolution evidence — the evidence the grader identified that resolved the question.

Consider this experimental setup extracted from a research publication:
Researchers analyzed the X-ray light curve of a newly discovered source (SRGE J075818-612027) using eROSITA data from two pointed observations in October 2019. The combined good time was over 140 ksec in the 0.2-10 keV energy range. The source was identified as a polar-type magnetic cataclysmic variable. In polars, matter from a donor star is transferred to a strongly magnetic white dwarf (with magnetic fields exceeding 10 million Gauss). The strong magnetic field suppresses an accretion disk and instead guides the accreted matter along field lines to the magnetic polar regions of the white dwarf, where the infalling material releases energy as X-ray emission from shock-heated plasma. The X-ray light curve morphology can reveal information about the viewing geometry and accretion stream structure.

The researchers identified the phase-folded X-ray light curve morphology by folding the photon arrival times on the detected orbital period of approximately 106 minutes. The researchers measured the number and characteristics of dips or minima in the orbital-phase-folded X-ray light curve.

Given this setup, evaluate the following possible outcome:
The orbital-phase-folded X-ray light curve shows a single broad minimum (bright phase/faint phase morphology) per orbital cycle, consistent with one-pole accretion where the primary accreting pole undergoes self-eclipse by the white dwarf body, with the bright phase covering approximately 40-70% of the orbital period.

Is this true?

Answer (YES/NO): NO